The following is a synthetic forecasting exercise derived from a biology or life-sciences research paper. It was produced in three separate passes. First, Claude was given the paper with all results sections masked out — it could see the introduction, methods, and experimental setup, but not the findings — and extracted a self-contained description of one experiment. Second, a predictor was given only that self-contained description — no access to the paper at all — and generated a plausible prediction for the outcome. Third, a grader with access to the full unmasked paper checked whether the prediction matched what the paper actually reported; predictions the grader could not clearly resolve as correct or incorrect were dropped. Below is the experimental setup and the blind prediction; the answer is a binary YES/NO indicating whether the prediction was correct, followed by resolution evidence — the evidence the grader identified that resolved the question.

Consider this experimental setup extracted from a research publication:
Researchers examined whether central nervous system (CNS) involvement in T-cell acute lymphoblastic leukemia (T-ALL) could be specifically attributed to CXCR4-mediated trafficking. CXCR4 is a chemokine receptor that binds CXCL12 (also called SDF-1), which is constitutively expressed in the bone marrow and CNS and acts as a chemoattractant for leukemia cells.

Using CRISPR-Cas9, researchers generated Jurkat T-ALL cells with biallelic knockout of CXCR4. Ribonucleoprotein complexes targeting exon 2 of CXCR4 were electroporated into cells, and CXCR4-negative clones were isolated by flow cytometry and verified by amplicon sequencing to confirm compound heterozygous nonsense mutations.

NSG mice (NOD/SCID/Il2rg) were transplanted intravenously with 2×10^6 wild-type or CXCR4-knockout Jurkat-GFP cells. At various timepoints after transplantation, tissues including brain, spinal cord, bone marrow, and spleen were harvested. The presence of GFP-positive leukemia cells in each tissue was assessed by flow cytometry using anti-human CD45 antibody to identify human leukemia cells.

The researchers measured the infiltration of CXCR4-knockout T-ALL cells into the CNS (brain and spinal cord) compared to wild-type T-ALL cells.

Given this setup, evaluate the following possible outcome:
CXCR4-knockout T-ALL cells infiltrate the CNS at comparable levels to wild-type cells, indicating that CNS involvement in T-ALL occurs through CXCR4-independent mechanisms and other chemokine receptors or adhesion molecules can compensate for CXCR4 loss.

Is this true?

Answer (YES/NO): NO